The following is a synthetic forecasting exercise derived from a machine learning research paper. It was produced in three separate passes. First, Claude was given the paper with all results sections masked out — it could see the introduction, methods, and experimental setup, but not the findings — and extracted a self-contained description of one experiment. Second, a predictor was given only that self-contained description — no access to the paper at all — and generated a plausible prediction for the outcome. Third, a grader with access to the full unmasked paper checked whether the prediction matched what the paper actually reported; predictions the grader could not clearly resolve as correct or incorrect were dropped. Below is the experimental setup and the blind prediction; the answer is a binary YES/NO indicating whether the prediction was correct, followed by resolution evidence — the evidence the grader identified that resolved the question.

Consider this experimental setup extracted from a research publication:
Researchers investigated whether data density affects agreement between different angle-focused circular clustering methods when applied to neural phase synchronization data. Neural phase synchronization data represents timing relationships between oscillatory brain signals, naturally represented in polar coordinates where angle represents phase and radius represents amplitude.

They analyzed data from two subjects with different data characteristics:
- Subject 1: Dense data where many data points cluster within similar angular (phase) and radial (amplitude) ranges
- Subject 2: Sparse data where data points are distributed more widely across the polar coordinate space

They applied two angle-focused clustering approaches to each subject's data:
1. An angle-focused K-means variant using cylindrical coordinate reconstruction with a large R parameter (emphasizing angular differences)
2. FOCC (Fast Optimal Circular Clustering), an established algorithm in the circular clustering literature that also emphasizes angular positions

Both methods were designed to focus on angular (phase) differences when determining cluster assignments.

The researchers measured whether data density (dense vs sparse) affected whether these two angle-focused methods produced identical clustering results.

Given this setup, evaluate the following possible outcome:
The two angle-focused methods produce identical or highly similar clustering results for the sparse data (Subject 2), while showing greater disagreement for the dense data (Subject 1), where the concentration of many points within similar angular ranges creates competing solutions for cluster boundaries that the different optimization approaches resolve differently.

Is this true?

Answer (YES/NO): NO